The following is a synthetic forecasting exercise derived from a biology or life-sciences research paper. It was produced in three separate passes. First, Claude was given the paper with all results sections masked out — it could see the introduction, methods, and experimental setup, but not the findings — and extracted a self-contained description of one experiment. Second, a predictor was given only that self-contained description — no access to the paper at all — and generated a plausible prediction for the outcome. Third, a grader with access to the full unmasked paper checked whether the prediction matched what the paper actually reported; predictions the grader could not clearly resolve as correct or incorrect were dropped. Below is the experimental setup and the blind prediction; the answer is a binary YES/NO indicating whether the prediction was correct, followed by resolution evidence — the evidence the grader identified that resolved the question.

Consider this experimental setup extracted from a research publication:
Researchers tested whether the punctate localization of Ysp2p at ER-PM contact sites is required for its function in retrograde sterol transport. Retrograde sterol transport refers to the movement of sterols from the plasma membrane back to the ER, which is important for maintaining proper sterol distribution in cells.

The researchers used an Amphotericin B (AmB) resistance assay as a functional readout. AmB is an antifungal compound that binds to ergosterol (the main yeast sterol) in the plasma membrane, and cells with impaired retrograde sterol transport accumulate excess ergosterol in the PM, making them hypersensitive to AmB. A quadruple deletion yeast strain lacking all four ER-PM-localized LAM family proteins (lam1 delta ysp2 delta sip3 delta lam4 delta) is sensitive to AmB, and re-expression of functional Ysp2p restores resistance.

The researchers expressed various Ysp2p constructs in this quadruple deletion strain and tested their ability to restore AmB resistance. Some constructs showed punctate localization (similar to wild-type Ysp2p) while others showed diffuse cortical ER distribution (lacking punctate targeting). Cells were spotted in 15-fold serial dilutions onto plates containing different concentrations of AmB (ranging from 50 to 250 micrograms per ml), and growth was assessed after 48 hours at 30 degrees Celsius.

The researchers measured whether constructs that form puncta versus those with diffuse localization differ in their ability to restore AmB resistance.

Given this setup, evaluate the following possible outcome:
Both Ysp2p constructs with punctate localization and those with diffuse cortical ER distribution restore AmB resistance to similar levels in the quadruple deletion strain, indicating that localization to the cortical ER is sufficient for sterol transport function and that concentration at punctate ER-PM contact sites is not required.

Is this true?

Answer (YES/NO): NO